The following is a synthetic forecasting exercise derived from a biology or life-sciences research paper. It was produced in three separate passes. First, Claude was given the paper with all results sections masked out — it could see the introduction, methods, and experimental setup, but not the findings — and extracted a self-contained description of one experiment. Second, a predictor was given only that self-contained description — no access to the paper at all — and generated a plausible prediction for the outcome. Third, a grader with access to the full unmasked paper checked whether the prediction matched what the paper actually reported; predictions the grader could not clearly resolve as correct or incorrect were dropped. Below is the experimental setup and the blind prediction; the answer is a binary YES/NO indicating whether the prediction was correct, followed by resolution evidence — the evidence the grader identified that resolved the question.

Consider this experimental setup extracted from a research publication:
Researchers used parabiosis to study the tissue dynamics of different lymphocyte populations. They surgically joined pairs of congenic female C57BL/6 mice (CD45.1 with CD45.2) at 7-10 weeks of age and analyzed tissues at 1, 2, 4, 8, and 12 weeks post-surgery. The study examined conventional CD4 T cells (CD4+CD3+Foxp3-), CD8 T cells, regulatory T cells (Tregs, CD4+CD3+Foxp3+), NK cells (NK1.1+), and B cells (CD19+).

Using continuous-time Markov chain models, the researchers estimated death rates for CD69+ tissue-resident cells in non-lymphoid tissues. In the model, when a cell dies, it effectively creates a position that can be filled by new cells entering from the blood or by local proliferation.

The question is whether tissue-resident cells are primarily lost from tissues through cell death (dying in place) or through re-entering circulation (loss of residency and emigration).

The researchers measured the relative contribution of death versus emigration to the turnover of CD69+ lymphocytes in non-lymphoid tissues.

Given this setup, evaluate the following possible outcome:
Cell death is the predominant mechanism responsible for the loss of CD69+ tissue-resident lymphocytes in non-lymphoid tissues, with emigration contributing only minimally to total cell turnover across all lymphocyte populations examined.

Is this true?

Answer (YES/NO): NO